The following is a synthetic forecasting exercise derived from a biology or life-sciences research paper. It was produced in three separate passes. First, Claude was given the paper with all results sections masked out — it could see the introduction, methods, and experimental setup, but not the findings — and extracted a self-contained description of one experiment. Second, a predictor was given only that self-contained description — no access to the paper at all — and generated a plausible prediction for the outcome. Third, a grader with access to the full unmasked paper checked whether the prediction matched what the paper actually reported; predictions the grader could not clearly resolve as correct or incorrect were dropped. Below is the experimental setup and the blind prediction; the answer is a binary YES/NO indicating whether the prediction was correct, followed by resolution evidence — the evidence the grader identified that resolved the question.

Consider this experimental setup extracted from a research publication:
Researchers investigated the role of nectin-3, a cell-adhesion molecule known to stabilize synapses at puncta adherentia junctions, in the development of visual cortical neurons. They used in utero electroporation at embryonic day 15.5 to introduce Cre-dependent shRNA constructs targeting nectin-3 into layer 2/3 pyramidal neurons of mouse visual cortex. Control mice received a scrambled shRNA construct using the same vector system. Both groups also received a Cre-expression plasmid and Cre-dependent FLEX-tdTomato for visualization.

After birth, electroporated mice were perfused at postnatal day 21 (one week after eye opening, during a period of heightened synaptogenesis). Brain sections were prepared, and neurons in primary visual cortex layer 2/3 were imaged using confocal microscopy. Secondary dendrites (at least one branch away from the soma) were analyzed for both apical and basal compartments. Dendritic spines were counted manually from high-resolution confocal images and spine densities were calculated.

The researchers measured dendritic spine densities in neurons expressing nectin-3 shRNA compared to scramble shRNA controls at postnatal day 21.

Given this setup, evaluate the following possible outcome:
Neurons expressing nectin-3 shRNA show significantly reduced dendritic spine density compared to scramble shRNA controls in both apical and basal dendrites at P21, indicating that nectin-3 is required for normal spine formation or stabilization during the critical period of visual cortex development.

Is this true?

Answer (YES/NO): NO